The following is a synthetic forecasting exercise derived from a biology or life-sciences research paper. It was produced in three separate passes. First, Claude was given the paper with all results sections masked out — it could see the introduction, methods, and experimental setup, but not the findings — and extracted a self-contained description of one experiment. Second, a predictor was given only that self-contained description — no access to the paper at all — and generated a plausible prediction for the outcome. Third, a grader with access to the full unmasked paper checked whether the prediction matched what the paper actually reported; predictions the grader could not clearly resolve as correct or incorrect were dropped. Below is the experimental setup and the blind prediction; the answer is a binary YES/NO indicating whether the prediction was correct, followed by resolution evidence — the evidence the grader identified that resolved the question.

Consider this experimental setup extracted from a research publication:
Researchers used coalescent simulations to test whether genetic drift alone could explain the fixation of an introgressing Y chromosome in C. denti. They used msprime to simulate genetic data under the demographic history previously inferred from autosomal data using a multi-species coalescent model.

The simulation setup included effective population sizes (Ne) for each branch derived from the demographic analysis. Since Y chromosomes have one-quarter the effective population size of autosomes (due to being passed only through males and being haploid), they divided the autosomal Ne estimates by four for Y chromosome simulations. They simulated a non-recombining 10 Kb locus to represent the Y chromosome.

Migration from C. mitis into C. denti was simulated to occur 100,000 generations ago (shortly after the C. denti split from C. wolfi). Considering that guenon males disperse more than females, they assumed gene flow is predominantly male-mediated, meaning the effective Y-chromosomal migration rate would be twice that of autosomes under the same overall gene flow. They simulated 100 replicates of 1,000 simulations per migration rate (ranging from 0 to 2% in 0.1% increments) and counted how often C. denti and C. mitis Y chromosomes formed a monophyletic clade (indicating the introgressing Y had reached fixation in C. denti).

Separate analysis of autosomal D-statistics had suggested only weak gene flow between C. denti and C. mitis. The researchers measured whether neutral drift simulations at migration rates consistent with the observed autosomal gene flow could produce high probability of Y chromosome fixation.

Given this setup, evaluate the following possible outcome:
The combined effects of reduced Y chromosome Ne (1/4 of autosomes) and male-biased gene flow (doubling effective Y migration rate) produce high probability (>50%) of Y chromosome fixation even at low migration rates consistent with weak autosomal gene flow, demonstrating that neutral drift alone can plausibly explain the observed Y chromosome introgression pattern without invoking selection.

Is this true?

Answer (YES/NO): NO